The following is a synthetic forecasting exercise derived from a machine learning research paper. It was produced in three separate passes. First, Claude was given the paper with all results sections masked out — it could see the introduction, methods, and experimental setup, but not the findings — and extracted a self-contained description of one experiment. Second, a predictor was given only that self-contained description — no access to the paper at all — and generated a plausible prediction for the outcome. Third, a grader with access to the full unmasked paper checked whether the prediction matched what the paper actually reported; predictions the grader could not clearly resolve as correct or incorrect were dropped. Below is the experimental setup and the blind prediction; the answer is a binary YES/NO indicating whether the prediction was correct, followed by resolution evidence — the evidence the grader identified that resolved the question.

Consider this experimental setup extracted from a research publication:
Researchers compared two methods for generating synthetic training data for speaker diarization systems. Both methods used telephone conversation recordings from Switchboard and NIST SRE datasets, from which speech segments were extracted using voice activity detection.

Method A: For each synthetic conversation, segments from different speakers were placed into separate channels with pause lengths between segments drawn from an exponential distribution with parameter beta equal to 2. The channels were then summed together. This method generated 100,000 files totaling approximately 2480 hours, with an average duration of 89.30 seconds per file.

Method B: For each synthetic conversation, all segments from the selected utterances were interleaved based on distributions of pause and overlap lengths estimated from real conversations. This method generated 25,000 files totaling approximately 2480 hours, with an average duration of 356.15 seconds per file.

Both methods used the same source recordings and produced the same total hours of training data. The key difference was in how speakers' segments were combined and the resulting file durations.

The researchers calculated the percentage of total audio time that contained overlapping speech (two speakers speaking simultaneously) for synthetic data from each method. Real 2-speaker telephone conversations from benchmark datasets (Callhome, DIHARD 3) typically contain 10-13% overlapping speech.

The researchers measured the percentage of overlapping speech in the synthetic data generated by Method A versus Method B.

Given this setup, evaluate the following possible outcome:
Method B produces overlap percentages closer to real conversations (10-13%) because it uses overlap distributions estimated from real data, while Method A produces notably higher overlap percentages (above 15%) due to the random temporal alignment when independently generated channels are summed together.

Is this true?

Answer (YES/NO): YES